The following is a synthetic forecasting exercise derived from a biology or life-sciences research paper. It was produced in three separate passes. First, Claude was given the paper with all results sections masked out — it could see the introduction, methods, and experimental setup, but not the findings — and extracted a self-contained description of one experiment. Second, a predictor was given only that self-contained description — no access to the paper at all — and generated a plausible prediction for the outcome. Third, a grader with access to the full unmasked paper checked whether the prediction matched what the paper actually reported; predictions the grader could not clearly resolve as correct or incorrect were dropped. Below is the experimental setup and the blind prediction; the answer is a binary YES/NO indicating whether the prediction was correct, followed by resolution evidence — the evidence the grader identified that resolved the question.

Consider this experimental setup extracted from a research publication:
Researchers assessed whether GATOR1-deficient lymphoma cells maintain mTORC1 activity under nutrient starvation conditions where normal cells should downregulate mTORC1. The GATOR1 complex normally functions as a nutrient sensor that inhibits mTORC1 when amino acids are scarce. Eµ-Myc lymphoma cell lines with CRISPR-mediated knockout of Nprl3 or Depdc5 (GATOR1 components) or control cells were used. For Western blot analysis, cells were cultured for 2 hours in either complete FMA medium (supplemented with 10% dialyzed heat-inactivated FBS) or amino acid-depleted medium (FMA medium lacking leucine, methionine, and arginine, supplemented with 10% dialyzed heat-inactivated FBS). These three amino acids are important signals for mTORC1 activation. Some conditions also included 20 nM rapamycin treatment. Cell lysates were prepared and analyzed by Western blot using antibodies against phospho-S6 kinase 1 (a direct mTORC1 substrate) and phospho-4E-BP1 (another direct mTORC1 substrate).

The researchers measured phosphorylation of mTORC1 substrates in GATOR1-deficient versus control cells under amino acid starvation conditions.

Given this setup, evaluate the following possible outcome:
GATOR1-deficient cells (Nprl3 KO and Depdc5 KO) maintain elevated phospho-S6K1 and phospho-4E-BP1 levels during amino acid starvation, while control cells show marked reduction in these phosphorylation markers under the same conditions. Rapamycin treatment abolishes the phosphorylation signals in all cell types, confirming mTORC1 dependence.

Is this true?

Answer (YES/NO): YES